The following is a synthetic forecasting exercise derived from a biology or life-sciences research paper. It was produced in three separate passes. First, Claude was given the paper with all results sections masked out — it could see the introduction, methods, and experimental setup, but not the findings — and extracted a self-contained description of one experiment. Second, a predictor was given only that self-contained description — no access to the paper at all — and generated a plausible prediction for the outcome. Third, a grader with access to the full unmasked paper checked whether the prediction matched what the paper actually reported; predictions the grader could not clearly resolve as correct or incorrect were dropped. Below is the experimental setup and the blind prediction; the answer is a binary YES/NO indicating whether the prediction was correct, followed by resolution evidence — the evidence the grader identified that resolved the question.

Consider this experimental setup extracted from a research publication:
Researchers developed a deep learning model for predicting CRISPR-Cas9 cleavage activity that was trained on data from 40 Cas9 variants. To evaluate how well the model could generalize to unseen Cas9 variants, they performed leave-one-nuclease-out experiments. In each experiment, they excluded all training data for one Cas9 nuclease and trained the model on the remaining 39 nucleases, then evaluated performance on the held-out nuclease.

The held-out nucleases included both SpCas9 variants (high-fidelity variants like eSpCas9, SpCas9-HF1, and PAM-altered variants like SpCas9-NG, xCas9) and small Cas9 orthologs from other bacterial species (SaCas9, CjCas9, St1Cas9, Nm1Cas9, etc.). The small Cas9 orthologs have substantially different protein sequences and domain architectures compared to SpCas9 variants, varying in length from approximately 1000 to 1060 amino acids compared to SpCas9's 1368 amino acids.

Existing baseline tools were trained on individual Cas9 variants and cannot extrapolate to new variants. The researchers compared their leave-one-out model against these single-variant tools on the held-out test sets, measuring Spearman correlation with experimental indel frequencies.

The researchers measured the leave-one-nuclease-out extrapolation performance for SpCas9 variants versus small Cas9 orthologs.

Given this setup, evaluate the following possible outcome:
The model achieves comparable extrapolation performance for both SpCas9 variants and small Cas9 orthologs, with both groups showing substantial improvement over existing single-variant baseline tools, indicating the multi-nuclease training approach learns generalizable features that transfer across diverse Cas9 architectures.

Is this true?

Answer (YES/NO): NO